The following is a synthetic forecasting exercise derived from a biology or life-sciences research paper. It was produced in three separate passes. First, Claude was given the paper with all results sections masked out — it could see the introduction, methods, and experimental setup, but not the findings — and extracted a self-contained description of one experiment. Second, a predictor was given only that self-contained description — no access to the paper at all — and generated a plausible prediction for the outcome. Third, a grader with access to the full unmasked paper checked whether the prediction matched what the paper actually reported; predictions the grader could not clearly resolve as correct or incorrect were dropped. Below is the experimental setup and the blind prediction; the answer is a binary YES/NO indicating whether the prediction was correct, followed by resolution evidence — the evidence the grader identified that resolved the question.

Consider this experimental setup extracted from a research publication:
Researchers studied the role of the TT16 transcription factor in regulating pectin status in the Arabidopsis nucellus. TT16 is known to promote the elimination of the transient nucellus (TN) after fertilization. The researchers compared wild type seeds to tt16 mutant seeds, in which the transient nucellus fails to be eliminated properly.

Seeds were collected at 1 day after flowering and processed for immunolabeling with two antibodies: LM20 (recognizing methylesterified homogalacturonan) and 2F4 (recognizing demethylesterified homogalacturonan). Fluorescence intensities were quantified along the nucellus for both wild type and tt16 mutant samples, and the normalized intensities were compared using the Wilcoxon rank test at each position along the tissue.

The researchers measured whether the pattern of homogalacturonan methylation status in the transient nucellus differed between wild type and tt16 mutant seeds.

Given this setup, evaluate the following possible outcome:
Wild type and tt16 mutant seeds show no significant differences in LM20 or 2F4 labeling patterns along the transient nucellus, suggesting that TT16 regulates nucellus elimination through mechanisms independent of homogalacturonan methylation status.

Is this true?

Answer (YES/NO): NO